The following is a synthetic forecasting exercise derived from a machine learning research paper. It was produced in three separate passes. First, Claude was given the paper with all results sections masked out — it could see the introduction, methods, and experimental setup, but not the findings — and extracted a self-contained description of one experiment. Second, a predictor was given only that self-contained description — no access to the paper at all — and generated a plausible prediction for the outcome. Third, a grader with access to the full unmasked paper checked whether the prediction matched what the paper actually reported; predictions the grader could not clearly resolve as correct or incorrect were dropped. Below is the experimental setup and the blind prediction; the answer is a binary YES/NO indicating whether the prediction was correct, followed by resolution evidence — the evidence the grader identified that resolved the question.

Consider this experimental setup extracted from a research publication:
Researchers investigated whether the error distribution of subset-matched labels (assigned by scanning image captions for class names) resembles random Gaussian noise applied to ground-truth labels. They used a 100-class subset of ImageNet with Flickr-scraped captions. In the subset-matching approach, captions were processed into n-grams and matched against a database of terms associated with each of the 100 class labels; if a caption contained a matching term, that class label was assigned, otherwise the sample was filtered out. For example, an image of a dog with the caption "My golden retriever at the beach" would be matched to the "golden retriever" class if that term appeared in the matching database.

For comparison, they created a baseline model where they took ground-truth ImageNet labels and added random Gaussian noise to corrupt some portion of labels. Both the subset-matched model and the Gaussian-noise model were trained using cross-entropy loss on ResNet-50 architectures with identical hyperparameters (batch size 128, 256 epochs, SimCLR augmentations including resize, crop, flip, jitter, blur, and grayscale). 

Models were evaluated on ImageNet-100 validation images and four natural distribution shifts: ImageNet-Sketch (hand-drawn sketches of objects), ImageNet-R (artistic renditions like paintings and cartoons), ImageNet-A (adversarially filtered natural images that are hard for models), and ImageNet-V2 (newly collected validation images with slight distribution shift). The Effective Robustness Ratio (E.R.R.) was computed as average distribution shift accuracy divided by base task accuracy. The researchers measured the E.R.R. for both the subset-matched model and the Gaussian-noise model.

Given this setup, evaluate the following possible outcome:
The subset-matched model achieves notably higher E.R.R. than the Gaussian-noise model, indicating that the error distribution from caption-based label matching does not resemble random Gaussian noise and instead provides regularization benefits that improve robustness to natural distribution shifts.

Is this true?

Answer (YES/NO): NO